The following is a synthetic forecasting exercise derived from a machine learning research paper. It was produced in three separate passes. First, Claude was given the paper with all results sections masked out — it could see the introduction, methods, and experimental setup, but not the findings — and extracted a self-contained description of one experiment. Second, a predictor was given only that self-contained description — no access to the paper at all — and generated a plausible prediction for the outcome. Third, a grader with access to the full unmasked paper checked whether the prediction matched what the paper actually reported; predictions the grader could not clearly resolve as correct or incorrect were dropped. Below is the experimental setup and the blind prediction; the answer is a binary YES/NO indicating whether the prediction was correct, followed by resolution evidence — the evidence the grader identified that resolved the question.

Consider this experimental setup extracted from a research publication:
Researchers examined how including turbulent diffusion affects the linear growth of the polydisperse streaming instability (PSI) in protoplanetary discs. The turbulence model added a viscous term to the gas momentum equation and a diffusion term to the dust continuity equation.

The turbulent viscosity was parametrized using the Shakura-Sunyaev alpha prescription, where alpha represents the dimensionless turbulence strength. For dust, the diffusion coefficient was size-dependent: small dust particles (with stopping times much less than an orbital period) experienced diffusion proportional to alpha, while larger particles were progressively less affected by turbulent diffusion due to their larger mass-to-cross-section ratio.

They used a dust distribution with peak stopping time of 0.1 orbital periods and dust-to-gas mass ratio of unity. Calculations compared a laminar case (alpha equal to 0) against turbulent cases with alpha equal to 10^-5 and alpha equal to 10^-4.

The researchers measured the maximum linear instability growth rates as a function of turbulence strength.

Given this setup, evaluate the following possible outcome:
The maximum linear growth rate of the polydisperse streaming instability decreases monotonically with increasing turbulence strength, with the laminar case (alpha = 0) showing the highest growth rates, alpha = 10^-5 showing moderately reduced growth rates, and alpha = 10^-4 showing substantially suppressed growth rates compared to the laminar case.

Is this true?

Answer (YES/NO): NO